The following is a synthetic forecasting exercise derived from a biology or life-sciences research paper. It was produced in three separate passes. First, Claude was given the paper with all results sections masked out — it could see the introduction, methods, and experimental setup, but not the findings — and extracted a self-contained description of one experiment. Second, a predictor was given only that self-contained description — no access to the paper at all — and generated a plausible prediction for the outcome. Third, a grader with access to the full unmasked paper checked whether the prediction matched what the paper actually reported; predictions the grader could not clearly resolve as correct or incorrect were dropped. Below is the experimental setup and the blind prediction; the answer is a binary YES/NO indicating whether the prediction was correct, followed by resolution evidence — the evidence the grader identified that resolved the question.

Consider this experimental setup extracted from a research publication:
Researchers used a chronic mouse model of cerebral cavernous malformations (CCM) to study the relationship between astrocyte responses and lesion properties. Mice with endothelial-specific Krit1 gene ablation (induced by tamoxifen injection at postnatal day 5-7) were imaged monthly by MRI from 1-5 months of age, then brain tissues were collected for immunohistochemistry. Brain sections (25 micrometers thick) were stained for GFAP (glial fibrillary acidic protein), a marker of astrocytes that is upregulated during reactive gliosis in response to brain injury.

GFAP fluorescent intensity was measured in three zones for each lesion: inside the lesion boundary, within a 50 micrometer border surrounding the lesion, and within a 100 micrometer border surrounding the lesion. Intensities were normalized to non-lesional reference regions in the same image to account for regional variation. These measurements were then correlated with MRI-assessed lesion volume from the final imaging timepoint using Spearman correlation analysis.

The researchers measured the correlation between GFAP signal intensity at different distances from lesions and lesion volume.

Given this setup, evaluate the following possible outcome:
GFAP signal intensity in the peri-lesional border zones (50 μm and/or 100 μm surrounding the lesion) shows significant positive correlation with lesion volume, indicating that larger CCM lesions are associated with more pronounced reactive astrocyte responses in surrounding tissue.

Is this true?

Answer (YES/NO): NO